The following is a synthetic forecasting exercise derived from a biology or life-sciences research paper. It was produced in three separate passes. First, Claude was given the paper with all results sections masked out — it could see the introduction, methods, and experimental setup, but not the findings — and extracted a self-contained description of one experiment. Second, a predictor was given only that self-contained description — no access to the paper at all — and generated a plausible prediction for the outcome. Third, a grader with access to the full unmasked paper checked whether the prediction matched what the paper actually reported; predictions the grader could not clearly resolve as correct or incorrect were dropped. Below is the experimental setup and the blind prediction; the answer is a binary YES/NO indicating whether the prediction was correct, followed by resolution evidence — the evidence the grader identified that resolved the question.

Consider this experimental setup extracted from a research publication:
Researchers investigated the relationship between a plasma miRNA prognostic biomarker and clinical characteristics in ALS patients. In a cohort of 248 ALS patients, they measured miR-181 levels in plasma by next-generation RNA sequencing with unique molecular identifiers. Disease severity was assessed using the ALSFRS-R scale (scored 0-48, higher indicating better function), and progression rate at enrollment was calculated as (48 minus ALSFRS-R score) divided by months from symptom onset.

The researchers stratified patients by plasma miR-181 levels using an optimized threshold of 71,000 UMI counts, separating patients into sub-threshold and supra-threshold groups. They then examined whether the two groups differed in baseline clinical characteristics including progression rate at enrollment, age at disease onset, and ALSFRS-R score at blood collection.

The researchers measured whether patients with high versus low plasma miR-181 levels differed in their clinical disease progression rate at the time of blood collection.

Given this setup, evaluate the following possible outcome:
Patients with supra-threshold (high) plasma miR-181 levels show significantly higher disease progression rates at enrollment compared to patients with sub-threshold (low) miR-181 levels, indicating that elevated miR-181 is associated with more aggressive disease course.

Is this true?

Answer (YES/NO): NO